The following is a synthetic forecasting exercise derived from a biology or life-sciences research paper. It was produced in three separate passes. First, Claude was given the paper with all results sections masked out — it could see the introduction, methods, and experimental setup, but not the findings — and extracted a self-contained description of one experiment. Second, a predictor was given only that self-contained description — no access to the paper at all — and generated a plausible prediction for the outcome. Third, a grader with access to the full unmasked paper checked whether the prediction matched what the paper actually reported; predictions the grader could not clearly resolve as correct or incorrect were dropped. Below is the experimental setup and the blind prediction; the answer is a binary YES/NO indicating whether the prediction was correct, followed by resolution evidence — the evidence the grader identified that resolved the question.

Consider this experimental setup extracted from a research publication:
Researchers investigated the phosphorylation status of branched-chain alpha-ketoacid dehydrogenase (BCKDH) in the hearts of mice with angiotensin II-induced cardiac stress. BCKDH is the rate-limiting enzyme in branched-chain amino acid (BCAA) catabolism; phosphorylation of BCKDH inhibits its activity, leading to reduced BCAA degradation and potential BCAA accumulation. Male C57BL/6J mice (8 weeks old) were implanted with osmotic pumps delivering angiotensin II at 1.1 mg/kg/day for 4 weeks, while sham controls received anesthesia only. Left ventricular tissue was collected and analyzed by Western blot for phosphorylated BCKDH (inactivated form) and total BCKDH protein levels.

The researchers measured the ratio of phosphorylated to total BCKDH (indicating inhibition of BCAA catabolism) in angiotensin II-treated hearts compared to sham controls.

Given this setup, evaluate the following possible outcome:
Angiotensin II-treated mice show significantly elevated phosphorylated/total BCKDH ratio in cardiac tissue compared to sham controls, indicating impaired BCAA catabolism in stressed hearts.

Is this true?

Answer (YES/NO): NO